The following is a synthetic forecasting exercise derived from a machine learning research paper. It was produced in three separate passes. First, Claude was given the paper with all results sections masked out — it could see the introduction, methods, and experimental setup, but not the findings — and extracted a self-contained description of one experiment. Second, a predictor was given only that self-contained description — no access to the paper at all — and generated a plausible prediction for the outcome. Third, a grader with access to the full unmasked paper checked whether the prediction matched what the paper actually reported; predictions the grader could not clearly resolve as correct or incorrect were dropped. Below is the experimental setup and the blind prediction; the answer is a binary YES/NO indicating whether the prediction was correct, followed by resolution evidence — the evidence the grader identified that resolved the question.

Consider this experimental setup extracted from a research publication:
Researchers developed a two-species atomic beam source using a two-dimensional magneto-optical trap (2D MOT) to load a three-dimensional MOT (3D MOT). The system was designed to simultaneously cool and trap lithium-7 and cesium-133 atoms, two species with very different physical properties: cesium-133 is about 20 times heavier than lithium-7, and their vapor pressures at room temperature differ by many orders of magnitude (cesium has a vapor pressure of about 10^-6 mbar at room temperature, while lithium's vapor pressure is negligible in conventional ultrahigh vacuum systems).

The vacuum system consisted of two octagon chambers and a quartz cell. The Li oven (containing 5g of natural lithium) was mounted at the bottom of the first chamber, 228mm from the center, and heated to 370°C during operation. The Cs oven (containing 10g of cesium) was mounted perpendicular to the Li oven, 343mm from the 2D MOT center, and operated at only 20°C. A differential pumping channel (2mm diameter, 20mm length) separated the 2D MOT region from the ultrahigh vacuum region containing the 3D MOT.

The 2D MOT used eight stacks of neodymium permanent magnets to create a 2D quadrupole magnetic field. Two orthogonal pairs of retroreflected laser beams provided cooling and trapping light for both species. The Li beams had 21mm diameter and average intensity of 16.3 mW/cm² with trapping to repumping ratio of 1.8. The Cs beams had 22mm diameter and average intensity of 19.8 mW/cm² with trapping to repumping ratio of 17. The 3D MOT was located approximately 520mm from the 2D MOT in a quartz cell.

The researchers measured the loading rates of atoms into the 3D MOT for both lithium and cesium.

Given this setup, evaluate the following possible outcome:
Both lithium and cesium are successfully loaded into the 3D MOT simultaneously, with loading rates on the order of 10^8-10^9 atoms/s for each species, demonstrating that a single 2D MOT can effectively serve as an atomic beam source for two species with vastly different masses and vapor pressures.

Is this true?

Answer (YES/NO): NO